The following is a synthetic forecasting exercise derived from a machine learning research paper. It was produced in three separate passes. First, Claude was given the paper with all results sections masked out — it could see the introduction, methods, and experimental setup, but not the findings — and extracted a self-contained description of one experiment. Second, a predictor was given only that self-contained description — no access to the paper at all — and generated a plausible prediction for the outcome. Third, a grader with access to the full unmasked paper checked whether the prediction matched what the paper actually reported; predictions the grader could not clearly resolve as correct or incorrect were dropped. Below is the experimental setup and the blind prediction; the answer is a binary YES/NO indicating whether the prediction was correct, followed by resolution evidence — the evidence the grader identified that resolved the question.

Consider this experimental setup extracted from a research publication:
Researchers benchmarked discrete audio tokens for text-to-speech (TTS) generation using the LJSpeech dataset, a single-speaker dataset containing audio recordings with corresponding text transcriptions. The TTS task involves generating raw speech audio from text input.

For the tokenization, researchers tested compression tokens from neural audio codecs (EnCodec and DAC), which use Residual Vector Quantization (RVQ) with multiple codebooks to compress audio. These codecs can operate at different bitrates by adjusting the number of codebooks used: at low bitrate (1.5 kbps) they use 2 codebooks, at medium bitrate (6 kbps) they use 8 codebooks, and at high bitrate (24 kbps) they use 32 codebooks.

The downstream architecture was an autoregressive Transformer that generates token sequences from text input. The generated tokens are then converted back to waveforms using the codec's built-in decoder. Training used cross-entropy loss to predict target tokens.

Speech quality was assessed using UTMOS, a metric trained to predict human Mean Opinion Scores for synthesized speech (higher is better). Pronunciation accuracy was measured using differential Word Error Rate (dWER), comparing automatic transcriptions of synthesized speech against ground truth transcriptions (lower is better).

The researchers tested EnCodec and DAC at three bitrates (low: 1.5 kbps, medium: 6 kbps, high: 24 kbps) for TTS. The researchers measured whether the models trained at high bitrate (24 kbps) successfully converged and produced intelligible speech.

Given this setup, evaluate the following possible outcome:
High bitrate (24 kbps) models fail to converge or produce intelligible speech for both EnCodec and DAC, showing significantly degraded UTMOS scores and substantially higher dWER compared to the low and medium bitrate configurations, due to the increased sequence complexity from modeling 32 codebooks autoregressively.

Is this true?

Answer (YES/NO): NO